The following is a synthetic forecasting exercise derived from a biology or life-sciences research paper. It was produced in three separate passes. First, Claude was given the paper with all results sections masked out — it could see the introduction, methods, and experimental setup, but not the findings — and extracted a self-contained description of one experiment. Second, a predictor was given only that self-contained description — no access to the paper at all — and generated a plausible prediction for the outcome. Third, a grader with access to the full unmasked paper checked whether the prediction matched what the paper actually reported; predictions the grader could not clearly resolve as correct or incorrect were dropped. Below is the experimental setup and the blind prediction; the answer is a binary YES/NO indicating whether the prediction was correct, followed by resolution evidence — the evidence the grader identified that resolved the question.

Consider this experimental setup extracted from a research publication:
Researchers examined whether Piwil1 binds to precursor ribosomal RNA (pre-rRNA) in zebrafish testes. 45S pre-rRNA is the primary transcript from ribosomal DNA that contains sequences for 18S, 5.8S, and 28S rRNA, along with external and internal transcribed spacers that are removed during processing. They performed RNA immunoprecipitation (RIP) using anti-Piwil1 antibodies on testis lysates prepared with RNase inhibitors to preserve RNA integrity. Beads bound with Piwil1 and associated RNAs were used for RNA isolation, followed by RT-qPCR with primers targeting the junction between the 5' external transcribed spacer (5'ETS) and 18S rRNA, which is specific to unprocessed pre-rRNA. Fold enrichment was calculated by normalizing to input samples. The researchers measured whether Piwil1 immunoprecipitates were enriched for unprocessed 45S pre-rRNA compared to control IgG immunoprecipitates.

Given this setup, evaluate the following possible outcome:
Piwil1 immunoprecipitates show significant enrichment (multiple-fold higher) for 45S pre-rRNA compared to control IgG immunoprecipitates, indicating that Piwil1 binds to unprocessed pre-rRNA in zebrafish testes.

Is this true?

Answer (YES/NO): YES